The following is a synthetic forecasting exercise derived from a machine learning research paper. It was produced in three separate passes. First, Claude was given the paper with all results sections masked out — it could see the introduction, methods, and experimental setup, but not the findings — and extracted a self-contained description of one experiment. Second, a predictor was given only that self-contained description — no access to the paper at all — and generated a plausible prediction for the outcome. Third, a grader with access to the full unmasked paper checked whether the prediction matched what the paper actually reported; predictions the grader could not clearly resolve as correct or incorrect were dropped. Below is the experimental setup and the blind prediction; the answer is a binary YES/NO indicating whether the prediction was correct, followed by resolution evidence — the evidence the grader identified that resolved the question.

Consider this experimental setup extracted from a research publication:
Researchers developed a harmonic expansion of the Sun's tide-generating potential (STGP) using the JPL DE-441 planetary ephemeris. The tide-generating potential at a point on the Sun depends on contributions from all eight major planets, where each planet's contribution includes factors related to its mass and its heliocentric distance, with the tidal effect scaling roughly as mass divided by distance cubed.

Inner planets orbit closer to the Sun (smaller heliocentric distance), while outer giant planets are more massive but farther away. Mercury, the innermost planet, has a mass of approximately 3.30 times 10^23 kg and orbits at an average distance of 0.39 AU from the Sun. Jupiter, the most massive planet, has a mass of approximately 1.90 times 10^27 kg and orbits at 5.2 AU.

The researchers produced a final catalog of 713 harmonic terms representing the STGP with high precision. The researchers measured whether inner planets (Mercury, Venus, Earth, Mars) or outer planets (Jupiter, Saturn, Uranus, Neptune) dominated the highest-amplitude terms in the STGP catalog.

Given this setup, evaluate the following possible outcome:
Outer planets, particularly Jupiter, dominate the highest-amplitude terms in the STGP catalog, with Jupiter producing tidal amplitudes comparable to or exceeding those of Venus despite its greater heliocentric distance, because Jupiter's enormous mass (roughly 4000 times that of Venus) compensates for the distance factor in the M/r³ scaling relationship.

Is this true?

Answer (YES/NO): YES